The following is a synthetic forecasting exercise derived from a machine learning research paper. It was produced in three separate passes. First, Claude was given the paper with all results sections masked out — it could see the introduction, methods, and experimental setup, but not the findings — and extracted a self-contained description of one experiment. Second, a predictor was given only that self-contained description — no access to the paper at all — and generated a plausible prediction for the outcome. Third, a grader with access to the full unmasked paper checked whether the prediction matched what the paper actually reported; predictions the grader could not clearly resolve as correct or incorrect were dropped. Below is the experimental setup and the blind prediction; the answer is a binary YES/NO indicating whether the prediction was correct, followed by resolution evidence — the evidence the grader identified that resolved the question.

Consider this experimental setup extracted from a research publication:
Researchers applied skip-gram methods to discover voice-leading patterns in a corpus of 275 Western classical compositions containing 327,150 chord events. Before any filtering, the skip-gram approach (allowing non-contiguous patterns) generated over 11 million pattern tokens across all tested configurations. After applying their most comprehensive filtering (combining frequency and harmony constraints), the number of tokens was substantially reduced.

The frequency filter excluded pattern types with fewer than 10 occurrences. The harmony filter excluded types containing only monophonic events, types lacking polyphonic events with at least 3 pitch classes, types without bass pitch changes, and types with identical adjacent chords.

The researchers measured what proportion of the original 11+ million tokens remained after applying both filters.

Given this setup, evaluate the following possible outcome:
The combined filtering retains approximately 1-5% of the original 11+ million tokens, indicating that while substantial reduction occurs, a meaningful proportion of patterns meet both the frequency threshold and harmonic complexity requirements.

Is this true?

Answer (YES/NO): NO